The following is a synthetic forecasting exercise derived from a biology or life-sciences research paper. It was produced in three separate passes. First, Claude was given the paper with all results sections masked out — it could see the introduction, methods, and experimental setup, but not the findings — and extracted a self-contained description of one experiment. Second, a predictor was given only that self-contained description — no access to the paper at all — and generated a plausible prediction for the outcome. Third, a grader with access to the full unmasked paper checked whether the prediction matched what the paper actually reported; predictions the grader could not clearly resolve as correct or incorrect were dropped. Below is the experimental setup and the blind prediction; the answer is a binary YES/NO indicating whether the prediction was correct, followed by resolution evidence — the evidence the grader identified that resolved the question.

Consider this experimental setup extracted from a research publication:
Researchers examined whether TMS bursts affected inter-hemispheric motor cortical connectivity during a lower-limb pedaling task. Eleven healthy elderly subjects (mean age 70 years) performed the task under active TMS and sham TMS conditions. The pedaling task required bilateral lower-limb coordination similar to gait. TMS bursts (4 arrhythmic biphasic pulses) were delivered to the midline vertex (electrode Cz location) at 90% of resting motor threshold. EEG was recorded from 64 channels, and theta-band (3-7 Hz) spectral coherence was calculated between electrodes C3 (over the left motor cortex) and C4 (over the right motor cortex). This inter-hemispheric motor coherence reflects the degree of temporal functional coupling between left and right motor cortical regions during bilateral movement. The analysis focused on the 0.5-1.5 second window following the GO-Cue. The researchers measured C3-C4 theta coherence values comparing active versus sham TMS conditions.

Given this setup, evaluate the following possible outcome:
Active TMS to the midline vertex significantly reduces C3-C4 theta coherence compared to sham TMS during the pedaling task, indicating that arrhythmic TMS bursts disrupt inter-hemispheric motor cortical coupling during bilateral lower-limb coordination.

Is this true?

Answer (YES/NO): NO